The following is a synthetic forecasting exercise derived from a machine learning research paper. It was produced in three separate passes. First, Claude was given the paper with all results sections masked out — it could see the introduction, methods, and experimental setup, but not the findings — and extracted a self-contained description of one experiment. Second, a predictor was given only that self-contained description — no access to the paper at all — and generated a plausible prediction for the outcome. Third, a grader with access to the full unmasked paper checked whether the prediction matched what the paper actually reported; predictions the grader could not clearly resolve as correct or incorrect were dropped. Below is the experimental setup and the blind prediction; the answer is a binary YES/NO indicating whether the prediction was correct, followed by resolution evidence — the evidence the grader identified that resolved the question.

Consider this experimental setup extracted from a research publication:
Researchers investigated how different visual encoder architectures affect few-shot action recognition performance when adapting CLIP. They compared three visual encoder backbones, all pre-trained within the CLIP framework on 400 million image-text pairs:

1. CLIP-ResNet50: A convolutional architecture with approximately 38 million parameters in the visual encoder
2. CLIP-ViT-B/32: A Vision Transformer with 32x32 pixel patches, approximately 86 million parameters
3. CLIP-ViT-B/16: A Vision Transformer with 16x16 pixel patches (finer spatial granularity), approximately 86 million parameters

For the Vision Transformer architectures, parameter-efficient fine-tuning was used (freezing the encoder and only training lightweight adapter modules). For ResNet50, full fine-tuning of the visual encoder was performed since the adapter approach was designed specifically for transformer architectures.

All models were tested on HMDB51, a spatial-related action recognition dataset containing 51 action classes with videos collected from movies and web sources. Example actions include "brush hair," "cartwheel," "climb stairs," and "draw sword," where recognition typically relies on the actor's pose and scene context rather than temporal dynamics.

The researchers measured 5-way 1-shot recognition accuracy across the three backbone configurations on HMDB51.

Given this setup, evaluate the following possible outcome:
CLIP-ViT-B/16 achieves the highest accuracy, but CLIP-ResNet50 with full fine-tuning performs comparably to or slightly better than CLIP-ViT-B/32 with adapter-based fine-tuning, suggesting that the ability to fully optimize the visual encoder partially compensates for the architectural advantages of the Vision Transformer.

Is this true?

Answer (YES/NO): NO